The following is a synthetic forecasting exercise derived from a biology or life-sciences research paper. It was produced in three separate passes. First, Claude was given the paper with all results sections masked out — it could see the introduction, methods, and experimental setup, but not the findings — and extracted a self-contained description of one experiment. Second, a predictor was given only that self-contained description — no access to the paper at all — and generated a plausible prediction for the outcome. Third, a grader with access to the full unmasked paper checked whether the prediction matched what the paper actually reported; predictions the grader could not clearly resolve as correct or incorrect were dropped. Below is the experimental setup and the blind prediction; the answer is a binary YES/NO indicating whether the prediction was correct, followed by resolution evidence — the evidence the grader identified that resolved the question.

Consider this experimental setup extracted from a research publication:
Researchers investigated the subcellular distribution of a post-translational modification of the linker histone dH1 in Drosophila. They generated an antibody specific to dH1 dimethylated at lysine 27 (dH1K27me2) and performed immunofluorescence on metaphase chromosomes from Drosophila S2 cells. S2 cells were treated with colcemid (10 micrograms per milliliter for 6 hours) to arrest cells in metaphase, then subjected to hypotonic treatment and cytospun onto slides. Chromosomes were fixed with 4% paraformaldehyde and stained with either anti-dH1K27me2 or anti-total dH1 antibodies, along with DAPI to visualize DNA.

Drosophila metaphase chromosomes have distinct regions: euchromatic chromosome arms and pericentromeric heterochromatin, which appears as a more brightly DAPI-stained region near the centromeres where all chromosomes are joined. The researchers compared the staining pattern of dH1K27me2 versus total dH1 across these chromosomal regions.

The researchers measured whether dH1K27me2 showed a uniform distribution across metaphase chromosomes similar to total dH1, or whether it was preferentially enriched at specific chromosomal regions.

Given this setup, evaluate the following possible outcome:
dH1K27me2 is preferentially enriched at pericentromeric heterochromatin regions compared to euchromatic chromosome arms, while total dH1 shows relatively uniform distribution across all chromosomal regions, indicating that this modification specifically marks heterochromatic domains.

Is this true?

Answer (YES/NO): YES